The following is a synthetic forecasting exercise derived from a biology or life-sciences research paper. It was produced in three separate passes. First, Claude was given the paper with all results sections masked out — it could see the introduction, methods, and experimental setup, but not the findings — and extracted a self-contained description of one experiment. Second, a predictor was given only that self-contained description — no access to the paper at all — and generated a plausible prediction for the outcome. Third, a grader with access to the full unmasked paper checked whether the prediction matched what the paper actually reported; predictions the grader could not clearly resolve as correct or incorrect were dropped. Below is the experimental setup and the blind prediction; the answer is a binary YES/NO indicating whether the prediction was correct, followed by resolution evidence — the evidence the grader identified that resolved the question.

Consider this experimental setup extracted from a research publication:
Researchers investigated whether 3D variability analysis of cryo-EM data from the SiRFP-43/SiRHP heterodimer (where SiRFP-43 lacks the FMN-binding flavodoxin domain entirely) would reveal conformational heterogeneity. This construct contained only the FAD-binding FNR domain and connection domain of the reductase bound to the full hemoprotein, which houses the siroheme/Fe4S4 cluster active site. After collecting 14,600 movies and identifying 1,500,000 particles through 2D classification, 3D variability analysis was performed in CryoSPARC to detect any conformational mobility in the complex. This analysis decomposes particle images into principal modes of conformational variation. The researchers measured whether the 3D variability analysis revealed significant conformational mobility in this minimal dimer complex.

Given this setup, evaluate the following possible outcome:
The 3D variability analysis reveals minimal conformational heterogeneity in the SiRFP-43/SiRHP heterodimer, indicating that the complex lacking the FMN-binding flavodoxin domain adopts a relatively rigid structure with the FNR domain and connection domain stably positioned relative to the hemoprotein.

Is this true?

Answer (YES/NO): YES